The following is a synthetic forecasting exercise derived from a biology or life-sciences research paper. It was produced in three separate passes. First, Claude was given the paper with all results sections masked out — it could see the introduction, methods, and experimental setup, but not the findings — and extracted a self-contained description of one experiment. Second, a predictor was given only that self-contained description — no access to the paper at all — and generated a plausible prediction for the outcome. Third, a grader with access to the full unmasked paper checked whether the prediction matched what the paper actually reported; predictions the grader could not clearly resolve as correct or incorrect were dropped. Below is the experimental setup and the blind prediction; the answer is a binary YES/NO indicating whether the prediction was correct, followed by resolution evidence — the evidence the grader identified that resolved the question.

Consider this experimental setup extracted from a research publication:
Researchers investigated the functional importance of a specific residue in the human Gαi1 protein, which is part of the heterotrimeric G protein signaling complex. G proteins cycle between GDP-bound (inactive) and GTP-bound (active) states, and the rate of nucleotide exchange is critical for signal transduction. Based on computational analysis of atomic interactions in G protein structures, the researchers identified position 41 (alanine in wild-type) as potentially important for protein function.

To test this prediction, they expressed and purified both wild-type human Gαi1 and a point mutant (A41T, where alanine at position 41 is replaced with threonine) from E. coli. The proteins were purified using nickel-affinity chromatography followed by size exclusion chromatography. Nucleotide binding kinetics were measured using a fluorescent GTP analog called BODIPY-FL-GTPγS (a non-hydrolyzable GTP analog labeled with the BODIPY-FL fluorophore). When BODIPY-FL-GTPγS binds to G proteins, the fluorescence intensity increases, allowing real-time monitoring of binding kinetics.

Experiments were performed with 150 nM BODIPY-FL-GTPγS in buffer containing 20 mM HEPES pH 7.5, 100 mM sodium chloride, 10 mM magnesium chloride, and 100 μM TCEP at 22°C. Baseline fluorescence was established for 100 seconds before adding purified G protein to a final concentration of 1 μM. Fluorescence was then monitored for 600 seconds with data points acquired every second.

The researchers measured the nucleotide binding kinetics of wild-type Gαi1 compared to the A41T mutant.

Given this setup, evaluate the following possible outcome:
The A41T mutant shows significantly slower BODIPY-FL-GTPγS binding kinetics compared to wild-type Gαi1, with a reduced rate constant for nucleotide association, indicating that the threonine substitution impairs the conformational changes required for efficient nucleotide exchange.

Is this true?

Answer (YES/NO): NO